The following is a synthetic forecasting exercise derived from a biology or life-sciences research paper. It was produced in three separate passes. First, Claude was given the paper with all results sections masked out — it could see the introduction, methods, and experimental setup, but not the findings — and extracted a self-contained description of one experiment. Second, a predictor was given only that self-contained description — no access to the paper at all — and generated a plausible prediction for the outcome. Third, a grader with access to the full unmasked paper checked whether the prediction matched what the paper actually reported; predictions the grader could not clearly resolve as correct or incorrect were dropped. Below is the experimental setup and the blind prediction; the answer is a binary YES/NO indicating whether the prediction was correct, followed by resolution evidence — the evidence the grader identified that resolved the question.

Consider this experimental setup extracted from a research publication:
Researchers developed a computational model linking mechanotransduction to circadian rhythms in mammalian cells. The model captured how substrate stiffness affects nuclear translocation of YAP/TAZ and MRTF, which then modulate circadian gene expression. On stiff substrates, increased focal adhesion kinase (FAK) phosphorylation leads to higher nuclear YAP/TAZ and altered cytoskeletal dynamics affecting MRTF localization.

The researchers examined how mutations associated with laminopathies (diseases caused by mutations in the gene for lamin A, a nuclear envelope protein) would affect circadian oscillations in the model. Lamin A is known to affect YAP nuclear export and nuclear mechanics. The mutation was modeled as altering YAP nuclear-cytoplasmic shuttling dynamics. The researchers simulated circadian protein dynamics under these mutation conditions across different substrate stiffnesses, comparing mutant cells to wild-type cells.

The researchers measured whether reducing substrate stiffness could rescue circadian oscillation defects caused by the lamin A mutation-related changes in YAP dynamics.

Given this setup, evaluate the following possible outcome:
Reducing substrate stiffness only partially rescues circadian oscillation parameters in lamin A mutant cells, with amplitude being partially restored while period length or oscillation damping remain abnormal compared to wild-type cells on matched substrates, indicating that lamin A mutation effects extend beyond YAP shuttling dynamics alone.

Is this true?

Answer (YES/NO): NO